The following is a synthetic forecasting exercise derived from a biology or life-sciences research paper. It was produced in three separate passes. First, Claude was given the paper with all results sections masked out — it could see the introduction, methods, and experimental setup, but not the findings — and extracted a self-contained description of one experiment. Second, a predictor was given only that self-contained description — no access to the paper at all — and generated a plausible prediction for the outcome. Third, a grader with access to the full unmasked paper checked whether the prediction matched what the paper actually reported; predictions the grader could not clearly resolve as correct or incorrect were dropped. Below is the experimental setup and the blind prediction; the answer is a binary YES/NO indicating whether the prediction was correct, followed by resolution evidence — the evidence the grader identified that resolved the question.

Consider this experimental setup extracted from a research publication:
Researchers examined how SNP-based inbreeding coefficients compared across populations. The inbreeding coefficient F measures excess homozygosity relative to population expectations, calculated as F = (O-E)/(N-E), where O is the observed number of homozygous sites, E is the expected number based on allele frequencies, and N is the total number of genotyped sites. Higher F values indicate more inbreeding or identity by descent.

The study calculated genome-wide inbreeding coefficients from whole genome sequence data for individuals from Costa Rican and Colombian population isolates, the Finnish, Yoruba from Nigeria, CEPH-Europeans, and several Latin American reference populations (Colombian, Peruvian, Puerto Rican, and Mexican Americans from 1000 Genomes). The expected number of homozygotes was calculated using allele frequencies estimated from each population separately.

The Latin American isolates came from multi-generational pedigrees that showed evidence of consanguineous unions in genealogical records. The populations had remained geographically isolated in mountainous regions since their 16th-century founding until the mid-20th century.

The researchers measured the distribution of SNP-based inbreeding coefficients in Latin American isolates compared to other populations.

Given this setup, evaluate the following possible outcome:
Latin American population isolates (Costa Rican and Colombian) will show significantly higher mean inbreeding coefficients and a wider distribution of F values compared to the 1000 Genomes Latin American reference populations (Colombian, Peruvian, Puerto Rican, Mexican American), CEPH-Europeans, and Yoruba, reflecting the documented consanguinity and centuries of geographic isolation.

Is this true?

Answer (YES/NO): NO